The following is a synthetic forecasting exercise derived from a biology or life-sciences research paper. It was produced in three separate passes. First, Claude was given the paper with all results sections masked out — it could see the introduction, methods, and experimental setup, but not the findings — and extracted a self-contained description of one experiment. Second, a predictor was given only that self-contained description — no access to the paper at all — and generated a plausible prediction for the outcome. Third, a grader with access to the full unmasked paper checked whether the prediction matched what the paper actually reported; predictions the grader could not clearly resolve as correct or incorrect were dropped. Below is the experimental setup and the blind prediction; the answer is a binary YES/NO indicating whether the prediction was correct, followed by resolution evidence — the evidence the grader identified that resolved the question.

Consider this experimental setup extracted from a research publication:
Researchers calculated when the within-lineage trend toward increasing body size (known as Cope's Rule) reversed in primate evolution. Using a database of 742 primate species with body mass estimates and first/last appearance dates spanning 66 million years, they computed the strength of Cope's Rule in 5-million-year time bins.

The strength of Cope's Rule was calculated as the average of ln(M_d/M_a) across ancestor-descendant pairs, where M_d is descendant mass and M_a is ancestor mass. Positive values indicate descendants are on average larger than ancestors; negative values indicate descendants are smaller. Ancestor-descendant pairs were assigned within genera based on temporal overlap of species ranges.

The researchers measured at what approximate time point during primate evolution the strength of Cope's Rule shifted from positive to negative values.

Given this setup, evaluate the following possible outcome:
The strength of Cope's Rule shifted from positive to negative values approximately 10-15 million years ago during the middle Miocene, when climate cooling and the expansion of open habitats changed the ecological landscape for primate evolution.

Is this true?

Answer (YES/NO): NO